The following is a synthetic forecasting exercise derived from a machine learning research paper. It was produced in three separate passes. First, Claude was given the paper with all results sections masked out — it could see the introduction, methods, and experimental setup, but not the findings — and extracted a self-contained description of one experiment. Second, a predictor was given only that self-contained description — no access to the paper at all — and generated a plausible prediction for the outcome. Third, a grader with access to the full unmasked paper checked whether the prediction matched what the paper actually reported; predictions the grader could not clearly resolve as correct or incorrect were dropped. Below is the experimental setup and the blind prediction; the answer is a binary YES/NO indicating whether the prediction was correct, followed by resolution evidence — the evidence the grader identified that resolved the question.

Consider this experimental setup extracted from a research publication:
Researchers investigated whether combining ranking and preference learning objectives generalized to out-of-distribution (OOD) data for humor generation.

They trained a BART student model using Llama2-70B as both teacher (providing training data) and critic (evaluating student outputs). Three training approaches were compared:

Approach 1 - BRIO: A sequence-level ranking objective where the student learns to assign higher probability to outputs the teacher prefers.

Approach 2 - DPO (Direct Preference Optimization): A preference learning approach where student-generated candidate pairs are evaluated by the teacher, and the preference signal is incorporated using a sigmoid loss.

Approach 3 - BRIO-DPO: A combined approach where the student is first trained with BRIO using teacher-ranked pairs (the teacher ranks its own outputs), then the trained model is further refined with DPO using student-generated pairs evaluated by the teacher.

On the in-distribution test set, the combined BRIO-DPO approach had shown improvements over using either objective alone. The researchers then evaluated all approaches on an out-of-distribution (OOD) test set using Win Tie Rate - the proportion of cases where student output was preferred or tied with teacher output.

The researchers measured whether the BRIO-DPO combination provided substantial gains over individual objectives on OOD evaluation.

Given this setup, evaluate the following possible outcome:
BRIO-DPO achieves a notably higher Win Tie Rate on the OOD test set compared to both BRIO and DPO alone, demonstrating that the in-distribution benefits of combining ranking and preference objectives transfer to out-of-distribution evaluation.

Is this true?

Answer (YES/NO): NO